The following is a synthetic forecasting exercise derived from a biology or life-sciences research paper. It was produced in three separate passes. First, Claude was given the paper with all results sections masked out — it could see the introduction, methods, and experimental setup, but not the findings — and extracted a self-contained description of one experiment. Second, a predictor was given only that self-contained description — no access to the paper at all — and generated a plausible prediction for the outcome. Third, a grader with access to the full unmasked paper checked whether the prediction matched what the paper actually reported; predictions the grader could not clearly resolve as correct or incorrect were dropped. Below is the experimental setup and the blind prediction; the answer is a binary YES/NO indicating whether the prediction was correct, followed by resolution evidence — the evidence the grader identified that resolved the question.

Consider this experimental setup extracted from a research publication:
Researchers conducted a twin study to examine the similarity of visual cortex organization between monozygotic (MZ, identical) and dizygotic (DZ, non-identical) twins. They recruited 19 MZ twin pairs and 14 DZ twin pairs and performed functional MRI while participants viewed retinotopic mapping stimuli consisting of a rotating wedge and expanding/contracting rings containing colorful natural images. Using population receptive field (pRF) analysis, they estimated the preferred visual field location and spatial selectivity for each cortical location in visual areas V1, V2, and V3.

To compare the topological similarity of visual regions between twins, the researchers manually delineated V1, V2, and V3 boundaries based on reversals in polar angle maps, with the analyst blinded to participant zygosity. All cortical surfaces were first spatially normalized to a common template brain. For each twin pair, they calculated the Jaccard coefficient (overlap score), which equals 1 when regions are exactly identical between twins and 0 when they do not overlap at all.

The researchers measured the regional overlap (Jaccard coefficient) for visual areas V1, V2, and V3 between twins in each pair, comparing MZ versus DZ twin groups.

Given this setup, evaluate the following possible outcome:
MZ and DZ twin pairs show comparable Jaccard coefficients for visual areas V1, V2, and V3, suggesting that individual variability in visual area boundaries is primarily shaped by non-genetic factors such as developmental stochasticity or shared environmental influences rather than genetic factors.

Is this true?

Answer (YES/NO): NO